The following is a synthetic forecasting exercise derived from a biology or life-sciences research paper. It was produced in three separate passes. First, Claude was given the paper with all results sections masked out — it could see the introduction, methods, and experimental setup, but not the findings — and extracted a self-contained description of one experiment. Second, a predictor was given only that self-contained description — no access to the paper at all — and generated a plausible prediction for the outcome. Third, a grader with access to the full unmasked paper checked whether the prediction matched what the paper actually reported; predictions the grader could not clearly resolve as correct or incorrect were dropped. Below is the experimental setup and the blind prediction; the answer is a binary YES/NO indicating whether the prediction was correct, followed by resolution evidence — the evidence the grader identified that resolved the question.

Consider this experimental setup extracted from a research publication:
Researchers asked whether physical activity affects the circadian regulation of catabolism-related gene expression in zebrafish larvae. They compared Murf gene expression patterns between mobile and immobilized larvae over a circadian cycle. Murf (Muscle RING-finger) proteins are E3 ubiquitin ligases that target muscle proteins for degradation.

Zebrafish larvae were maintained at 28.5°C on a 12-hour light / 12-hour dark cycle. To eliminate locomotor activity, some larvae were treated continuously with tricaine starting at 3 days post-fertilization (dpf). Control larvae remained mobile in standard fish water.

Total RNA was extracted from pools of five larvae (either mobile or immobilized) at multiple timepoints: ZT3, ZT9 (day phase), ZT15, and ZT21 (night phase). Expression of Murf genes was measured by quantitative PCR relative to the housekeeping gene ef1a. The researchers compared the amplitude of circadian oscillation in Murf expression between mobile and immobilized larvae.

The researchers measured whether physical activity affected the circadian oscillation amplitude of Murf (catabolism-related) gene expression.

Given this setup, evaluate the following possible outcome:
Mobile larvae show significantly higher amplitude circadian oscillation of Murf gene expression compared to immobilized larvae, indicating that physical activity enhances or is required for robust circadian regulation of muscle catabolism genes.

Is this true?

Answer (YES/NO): NO